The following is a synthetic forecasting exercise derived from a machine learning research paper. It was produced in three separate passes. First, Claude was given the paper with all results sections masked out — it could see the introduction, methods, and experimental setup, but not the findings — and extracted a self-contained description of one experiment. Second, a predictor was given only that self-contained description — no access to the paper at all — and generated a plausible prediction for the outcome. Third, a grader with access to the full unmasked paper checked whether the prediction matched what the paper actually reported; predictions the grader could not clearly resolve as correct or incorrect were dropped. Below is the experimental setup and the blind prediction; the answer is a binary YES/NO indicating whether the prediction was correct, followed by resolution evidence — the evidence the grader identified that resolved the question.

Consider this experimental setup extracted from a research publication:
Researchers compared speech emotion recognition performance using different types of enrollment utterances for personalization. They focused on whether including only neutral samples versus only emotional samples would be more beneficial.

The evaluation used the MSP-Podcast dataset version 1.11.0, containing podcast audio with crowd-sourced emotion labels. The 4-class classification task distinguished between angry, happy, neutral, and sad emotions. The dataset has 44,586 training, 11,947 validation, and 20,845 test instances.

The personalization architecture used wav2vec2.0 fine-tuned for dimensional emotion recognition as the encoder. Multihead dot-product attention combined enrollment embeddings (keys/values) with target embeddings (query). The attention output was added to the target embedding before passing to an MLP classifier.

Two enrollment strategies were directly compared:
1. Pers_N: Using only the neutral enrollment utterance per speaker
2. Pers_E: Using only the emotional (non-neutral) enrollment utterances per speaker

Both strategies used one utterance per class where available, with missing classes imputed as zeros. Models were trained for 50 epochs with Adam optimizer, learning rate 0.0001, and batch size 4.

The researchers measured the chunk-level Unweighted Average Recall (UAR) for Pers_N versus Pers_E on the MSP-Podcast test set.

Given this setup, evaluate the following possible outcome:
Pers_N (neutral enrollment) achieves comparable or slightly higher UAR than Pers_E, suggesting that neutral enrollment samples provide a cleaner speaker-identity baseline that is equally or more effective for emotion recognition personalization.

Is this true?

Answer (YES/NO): NO